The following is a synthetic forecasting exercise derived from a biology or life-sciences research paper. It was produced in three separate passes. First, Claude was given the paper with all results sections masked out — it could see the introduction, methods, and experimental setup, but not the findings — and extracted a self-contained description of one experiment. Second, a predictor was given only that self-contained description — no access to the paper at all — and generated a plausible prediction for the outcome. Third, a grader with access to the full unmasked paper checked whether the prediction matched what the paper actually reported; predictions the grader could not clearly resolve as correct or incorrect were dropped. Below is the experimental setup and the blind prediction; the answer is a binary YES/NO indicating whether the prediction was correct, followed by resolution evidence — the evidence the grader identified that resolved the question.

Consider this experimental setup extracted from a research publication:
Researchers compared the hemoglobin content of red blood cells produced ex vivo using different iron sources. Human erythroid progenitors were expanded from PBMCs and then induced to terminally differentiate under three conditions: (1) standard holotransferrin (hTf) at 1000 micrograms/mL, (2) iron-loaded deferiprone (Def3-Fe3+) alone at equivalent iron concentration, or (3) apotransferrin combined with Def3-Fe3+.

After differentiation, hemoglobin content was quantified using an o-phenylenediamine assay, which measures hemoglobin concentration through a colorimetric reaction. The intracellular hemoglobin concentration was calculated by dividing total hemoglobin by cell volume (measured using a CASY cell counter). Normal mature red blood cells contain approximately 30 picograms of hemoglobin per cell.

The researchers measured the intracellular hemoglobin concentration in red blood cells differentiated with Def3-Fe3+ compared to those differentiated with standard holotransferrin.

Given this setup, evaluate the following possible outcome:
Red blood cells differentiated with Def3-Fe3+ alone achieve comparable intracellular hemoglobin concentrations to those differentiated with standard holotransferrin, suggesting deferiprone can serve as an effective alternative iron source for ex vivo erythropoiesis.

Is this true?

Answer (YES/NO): YES